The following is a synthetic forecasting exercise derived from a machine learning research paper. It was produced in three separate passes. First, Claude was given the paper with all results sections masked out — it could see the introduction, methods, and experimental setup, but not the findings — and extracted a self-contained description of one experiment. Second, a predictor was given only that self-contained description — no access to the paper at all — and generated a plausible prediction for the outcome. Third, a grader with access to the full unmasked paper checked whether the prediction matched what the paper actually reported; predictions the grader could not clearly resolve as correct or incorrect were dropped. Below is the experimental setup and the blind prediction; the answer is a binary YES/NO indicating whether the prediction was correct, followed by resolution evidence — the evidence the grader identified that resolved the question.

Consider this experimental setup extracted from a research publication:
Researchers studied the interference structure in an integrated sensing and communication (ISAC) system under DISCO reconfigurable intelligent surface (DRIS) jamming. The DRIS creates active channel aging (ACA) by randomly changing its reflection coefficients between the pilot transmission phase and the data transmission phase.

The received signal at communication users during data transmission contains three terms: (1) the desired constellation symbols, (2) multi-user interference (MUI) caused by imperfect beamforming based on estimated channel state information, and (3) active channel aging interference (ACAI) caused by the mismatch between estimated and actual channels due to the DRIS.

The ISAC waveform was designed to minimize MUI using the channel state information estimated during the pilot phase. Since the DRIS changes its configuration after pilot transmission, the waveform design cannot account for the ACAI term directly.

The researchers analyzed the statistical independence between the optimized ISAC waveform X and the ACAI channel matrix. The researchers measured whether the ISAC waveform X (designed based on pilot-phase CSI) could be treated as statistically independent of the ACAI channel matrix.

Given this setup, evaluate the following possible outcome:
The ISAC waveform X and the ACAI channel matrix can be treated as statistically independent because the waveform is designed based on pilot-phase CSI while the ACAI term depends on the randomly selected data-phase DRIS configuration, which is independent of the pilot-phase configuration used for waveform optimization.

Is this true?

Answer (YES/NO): YES